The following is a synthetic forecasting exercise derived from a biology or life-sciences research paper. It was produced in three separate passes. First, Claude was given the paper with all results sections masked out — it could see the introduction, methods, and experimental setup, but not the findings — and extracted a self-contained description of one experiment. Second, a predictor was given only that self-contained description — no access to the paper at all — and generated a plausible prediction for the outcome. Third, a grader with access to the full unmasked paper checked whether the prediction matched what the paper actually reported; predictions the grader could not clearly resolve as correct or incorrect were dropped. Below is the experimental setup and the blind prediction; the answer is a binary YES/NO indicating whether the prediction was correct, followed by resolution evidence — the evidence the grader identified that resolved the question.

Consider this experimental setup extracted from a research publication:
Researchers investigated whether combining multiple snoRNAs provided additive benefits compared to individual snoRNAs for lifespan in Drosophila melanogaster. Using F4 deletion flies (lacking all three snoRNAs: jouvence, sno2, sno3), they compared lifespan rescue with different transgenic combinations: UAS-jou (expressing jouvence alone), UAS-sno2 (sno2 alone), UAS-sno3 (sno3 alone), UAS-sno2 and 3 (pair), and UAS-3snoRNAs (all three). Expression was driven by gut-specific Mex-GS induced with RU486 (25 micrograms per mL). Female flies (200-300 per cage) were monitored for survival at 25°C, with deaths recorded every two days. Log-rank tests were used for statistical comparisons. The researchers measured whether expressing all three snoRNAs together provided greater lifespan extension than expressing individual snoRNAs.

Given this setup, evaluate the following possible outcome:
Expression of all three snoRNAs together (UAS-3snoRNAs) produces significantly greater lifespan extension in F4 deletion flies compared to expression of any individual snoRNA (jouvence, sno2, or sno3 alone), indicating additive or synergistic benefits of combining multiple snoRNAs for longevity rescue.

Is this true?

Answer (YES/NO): NO